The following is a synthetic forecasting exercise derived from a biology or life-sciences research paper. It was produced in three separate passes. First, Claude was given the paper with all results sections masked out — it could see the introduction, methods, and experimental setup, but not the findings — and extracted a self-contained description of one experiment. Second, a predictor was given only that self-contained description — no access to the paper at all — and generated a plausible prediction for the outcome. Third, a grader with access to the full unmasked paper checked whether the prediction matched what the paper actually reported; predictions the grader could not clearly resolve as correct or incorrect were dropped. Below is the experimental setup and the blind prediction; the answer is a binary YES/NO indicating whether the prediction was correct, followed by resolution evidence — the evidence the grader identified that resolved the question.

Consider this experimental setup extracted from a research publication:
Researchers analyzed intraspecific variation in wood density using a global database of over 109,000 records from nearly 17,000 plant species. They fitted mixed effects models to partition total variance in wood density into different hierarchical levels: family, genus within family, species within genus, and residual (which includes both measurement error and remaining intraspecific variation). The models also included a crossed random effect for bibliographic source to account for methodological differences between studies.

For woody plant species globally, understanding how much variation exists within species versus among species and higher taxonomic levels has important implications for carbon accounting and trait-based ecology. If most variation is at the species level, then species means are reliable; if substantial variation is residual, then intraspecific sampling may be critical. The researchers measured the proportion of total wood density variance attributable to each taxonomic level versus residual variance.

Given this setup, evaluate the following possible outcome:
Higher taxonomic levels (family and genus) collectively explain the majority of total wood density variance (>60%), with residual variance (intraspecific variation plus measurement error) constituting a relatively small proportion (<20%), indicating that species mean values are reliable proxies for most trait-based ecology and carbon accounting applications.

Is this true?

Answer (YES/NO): NO